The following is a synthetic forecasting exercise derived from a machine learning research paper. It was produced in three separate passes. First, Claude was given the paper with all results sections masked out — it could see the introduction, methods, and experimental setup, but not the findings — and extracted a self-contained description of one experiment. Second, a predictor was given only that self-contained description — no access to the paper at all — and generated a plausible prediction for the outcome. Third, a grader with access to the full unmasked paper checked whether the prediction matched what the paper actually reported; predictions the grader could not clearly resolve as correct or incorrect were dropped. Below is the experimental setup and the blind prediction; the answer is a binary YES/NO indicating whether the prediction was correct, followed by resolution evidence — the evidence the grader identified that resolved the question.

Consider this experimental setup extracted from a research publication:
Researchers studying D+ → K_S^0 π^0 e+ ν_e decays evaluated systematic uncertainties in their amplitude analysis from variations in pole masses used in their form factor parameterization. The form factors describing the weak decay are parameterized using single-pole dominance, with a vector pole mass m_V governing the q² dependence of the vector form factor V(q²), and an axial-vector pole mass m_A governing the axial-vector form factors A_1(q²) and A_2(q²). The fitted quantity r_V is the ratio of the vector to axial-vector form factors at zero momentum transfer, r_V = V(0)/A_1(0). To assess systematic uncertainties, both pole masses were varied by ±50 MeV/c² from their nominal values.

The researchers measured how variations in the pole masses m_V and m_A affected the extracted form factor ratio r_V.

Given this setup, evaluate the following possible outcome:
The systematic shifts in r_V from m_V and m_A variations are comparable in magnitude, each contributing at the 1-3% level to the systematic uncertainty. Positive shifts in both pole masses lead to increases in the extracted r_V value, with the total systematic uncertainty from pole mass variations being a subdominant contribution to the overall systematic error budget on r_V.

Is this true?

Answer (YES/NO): NO